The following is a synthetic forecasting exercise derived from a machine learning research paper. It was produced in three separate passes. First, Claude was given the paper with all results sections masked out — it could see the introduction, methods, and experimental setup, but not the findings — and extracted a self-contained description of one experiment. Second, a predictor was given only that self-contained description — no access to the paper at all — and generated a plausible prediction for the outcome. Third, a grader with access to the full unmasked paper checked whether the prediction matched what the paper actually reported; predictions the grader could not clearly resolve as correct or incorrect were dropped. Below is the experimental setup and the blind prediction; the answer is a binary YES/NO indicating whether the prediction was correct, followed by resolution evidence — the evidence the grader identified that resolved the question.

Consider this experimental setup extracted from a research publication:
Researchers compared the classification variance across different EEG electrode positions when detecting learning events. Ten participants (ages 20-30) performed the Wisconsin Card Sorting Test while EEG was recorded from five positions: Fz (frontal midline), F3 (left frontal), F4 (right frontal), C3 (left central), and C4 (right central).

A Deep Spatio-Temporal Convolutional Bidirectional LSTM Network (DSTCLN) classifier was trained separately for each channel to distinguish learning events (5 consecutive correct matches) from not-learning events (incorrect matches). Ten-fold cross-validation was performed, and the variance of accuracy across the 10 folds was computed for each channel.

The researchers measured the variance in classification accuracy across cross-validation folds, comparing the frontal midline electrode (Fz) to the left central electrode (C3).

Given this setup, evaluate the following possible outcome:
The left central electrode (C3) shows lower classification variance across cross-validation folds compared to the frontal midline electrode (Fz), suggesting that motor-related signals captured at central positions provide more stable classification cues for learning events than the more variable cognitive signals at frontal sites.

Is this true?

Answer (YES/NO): NO